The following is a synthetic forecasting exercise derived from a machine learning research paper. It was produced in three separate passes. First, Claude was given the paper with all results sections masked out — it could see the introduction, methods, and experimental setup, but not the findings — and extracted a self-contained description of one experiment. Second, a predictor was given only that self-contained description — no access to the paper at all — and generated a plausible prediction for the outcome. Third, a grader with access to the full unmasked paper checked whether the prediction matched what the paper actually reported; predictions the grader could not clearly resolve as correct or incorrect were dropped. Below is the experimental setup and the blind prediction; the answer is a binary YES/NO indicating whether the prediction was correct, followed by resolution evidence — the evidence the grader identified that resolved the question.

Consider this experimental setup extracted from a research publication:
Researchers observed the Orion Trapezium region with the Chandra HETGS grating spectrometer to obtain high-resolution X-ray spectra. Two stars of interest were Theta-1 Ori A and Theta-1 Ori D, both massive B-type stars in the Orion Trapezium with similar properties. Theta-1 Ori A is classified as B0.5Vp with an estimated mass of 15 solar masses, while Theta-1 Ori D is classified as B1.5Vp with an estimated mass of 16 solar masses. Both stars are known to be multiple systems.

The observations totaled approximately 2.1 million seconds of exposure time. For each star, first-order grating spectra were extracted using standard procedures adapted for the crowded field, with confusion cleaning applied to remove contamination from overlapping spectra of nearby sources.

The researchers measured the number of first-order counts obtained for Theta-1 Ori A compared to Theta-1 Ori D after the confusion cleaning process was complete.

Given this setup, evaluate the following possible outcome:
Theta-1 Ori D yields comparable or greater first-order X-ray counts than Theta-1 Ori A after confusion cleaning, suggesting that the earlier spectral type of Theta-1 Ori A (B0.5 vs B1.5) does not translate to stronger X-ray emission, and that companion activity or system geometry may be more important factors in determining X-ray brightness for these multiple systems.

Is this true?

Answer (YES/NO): NO